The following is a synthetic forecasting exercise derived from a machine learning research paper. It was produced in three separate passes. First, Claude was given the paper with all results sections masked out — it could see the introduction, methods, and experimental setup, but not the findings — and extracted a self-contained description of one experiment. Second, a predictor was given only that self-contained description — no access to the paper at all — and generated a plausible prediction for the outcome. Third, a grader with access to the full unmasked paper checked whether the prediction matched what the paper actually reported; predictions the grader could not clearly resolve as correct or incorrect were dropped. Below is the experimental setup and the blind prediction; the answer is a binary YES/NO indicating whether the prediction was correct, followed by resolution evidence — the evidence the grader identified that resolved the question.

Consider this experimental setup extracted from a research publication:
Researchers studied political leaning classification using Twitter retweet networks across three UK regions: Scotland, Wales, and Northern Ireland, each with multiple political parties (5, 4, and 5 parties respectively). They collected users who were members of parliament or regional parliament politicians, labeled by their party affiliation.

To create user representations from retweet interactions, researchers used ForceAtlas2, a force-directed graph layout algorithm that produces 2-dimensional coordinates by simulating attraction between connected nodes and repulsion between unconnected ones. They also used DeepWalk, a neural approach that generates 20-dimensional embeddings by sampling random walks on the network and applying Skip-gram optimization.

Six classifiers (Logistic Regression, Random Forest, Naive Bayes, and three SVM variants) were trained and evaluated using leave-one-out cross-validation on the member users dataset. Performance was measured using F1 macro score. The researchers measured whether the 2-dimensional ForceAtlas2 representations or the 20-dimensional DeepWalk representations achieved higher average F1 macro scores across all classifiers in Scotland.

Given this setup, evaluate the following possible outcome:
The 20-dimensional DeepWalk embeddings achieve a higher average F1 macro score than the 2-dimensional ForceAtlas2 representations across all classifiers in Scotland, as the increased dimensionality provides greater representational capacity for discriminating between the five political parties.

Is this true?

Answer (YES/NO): YES